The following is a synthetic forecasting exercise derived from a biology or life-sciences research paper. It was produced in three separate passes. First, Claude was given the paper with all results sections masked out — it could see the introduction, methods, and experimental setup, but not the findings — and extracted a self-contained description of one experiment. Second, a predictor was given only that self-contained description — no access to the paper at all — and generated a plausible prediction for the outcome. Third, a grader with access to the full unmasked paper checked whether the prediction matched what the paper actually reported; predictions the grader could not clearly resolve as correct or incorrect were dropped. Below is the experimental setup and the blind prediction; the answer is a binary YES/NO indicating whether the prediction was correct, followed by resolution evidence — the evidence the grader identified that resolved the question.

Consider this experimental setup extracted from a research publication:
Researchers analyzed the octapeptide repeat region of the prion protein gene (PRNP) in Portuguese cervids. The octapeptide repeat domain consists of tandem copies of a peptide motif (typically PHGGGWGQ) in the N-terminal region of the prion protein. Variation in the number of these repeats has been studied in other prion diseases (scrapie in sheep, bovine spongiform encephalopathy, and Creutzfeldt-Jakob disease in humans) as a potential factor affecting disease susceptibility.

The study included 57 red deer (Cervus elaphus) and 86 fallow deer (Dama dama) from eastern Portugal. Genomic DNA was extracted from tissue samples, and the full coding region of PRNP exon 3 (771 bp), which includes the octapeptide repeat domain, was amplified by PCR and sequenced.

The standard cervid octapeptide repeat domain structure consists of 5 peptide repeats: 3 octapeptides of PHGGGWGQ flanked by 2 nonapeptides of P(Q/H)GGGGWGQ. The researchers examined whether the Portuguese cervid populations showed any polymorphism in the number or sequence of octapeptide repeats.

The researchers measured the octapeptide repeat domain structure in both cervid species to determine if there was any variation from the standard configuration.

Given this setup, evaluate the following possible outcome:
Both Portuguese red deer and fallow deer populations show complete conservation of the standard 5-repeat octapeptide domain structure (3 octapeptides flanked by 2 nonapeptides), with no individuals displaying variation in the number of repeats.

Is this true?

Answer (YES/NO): YES